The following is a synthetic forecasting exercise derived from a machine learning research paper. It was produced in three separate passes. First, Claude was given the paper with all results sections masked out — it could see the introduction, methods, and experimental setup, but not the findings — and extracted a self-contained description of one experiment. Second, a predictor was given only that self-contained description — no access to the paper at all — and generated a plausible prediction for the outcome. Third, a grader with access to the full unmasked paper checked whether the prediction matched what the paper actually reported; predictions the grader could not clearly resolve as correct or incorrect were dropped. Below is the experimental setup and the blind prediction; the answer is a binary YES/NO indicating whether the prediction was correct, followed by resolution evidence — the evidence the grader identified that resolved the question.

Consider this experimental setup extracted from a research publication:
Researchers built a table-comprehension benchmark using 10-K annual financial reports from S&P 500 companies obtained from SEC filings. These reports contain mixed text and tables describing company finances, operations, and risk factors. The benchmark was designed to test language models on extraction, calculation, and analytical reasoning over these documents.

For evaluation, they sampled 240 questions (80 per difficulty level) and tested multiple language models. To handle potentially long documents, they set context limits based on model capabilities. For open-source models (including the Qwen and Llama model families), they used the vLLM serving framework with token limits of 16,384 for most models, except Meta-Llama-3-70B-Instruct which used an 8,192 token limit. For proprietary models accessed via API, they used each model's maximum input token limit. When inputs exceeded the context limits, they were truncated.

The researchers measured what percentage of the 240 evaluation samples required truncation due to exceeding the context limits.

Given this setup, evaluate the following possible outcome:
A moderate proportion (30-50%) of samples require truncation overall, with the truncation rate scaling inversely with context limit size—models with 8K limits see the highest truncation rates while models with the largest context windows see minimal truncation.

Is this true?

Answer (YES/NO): NO